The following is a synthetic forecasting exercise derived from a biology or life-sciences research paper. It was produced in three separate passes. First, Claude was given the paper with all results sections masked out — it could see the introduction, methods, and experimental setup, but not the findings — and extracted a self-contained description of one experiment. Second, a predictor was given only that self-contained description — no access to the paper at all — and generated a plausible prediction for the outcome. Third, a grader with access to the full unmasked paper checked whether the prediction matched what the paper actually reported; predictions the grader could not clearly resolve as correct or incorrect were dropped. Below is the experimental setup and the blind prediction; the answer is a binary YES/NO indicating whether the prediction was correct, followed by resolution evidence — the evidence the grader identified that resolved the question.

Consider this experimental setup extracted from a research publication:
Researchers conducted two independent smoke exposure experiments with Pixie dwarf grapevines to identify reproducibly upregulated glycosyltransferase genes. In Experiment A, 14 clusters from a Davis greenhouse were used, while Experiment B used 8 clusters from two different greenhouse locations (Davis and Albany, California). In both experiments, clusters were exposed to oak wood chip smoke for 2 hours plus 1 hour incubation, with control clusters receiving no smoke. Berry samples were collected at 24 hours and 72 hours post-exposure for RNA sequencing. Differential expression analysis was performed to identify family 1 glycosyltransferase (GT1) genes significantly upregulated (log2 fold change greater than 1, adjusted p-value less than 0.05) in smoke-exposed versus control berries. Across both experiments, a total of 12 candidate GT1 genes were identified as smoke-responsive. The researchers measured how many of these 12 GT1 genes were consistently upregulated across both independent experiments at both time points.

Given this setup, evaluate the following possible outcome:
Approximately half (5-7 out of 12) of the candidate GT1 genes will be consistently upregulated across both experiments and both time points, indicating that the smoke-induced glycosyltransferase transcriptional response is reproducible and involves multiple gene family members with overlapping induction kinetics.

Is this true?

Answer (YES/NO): NO